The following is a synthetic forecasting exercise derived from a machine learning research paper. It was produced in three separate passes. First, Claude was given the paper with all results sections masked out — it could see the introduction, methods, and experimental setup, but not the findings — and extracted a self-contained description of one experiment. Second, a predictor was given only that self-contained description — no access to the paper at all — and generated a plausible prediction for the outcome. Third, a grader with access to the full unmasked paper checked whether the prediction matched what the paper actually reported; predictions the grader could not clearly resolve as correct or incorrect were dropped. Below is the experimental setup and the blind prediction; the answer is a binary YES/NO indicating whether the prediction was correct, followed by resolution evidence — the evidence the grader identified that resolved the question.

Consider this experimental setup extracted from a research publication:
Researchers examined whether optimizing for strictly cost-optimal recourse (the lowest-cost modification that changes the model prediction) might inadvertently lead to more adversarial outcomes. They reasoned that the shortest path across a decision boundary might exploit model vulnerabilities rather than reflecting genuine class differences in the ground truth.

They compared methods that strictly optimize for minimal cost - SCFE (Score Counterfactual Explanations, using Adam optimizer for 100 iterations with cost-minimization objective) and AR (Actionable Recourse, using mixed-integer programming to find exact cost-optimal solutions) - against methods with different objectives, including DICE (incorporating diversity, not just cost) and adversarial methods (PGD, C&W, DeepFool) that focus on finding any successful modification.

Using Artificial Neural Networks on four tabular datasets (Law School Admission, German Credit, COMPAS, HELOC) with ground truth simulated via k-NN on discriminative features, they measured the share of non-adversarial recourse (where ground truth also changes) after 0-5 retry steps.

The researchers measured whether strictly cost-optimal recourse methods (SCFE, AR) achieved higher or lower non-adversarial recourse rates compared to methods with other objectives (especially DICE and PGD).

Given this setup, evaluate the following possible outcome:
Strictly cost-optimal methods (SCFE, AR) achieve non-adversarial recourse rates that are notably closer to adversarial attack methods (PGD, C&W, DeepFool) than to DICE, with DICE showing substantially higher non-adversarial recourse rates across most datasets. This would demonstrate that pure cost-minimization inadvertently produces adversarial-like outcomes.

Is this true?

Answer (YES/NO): NO